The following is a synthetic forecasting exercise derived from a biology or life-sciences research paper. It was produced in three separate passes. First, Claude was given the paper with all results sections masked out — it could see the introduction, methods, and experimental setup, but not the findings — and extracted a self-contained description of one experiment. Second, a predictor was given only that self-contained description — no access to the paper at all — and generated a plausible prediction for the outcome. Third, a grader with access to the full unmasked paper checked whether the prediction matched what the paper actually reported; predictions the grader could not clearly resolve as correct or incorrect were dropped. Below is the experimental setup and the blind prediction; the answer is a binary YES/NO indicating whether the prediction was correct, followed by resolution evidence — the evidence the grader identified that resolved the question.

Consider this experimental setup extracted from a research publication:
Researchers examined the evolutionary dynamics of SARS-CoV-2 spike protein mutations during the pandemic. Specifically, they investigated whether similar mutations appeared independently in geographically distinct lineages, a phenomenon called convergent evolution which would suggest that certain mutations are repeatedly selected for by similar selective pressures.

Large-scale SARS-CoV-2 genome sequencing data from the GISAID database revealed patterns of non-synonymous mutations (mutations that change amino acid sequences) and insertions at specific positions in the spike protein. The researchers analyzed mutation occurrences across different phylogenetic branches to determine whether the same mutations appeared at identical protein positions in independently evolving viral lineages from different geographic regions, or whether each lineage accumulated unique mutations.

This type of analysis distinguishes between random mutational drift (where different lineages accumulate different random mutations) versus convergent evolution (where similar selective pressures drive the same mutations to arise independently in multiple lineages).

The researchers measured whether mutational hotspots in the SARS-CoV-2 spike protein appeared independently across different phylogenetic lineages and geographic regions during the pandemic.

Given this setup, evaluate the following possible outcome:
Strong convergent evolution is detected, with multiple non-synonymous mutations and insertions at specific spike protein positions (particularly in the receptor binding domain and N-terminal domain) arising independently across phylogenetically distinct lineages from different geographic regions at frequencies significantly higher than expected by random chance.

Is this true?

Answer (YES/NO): YES